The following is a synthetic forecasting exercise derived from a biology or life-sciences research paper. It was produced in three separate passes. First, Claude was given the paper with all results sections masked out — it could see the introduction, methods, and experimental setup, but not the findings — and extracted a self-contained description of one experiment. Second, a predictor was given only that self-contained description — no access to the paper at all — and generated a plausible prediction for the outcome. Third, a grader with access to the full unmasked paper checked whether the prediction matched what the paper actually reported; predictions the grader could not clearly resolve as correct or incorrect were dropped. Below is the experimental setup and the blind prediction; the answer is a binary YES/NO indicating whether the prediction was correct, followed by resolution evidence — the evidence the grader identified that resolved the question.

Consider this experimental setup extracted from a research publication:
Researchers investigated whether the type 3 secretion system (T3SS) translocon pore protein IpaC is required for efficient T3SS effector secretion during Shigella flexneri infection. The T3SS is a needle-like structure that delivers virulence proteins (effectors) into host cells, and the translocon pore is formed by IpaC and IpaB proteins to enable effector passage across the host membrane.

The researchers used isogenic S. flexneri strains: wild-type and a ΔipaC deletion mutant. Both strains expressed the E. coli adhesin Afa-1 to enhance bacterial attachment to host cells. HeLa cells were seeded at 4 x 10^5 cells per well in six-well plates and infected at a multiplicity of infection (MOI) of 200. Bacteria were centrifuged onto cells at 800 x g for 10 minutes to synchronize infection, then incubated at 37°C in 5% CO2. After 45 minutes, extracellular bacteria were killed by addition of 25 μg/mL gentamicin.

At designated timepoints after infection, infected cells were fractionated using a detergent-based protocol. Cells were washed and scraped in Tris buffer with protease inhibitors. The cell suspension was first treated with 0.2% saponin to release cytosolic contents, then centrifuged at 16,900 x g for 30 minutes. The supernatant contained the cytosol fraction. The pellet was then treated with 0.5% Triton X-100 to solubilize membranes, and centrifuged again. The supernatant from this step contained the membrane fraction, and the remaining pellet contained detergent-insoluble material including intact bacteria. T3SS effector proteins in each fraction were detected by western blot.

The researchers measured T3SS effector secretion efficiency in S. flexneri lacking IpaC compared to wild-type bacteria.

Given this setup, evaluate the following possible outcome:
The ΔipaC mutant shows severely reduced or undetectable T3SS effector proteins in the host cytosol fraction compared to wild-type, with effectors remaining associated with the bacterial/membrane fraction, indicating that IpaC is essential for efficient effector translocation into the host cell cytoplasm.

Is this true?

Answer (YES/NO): NO